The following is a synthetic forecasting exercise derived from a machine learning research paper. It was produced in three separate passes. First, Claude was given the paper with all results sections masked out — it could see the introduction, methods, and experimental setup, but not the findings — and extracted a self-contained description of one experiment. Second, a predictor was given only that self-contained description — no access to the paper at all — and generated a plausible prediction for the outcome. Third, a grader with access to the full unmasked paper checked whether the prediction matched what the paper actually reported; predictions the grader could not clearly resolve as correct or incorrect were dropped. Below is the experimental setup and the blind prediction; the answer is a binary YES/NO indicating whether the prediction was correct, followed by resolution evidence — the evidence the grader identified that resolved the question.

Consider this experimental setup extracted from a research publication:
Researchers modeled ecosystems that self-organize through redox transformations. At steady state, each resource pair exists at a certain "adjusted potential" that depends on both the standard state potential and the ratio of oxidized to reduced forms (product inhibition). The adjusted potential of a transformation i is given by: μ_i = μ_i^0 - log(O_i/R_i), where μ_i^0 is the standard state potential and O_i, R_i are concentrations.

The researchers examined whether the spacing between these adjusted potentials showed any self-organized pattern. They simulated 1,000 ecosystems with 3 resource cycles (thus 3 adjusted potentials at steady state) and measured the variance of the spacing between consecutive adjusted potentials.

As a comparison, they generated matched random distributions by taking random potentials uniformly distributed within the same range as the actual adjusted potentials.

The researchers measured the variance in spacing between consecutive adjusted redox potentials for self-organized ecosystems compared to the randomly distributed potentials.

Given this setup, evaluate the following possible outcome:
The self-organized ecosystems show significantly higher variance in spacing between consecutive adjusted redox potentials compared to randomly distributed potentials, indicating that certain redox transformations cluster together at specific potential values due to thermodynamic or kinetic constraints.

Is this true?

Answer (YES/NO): NO